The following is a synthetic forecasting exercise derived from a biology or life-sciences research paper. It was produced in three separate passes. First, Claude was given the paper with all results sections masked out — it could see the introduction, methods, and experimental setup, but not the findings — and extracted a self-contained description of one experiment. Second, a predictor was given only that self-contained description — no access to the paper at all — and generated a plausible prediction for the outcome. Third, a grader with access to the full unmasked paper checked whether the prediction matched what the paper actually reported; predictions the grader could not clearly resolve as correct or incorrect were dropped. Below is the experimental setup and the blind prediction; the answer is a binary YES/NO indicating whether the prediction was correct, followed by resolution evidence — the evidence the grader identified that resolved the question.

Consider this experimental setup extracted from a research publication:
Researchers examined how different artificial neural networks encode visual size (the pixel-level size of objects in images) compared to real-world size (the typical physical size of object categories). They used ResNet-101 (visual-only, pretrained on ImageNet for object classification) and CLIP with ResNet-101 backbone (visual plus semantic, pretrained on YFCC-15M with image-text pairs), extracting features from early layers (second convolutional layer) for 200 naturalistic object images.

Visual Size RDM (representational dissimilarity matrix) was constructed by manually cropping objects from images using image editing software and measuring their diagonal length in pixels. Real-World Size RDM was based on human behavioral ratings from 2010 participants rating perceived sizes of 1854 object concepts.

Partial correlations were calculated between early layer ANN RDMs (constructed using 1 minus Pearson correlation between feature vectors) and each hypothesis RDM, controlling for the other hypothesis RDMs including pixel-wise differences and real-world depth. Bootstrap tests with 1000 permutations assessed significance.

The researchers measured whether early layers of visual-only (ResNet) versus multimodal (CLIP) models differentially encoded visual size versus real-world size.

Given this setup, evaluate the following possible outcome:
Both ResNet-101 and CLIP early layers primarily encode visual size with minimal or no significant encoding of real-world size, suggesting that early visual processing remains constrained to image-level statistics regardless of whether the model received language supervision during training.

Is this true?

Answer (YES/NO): YES